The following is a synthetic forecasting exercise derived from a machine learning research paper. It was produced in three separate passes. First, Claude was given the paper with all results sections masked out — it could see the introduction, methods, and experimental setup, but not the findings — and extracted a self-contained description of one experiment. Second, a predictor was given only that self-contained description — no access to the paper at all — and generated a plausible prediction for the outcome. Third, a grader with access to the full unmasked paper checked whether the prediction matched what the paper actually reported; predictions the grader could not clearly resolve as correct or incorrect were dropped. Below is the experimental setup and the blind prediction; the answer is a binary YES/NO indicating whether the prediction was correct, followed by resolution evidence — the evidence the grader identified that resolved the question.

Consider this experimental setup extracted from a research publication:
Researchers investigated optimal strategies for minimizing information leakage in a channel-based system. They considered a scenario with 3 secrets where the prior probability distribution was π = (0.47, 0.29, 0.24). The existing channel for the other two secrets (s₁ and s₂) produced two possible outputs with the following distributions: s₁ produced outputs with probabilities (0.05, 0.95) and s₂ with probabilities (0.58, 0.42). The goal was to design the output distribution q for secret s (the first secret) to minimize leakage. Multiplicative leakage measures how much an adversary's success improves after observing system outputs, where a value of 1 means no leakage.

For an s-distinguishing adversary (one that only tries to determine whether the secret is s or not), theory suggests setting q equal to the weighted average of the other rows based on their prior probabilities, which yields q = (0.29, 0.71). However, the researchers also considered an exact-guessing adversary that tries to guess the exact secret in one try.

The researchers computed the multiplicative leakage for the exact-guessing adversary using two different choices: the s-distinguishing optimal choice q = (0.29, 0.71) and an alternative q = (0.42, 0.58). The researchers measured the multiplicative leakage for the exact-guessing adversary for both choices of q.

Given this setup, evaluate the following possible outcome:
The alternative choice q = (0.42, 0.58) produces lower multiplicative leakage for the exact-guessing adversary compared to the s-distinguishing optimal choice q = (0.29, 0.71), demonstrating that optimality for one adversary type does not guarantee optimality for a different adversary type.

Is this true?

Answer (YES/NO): YES